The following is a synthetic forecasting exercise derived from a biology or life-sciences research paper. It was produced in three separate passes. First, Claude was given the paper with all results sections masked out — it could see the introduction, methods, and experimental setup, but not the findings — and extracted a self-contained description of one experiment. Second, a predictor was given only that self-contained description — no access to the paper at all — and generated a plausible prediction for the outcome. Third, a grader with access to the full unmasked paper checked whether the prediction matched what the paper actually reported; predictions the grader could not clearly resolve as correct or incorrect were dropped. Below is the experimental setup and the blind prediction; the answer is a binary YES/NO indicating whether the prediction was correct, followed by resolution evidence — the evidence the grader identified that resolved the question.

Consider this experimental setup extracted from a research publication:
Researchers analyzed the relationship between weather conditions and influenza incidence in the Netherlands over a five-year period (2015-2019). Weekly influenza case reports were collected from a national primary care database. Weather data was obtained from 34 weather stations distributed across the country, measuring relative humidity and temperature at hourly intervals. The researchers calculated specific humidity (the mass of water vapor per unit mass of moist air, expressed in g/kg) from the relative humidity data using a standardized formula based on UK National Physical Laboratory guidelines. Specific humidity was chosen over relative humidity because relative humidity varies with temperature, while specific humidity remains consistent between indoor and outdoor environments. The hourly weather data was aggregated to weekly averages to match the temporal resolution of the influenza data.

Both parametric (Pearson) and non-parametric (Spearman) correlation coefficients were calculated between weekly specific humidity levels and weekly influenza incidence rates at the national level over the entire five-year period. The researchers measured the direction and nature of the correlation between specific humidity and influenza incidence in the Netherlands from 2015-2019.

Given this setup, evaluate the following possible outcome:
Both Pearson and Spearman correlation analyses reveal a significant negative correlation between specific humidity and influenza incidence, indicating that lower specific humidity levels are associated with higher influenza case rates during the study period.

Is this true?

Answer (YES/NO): YES